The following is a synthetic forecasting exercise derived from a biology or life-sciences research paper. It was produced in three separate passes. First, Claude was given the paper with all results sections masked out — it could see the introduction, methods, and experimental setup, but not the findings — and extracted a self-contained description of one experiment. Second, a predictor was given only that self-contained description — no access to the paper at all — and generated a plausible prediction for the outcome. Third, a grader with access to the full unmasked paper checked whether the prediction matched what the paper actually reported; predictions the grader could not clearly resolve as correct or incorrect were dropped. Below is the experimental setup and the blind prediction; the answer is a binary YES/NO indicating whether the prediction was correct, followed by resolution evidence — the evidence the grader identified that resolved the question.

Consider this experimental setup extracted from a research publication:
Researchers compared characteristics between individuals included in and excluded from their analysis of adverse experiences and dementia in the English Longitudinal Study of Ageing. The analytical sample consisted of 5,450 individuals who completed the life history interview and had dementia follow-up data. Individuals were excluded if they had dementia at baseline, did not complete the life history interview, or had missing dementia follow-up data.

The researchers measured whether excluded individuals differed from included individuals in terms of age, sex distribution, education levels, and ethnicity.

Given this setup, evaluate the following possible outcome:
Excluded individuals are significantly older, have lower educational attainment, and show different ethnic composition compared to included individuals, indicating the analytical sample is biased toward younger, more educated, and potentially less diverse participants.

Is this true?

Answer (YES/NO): YES